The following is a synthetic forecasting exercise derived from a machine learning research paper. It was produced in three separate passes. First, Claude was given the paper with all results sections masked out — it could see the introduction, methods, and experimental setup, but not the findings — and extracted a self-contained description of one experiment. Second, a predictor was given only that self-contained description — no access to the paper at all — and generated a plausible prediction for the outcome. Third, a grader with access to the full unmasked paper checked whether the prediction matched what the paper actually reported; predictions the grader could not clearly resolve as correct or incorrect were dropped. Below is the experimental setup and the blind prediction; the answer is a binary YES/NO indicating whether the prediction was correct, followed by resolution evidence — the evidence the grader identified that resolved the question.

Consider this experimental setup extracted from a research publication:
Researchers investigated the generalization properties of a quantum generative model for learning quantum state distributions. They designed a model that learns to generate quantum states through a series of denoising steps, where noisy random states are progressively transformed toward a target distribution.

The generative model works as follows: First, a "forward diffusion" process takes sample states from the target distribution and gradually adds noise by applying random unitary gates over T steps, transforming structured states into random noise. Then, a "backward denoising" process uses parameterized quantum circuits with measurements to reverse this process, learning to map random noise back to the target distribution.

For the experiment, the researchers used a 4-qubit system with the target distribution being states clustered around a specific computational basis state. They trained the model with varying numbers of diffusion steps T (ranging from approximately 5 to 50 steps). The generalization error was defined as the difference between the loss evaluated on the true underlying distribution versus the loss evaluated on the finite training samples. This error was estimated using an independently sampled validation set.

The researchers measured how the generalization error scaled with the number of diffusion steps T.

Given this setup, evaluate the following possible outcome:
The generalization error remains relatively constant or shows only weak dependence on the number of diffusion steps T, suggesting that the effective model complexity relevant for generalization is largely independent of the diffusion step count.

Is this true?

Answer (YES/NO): NO